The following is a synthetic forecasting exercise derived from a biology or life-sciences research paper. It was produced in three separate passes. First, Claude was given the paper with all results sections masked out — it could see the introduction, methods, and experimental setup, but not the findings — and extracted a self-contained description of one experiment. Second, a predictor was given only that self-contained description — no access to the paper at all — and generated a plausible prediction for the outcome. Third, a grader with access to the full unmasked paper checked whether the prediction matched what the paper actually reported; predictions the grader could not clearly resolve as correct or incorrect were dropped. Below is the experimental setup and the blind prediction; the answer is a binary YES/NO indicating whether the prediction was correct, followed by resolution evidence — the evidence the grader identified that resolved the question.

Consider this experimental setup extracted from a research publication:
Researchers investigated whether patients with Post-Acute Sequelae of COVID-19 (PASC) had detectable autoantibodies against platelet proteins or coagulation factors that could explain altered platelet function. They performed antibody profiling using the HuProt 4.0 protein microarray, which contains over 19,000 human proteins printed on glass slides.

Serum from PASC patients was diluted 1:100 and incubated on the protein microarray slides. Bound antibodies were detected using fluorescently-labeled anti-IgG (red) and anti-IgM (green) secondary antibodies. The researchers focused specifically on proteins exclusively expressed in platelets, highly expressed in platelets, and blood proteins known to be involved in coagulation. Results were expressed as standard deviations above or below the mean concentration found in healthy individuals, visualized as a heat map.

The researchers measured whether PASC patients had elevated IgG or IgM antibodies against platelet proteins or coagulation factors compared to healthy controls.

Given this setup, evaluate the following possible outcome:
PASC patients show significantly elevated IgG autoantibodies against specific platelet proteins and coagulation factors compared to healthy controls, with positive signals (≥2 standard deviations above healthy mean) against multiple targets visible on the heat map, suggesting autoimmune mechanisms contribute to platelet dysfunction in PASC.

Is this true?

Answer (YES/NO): NO